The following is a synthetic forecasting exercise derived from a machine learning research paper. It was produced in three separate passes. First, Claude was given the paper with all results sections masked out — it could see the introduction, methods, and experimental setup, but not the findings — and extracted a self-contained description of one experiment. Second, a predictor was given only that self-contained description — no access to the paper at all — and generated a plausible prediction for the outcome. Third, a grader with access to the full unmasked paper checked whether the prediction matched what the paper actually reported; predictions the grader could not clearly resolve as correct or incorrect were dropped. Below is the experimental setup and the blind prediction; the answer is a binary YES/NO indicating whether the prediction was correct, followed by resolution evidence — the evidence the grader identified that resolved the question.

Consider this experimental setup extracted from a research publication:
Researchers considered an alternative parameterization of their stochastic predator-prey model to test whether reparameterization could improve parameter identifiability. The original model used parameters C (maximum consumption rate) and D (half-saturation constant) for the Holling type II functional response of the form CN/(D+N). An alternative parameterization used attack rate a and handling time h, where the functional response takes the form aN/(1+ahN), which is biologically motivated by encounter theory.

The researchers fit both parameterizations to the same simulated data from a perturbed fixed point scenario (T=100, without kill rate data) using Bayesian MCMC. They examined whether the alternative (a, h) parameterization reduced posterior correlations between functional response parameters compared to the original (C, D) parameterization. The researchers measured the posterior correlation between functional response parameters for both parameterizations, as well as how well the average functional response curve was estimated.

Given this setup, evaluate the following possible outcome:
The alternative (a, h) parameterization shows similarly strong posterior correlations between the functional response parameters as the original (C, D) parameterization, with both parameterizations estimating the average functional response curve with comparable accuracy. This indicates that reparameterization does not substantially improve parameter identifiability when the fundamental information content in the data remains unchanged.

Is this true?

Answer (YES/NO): NO